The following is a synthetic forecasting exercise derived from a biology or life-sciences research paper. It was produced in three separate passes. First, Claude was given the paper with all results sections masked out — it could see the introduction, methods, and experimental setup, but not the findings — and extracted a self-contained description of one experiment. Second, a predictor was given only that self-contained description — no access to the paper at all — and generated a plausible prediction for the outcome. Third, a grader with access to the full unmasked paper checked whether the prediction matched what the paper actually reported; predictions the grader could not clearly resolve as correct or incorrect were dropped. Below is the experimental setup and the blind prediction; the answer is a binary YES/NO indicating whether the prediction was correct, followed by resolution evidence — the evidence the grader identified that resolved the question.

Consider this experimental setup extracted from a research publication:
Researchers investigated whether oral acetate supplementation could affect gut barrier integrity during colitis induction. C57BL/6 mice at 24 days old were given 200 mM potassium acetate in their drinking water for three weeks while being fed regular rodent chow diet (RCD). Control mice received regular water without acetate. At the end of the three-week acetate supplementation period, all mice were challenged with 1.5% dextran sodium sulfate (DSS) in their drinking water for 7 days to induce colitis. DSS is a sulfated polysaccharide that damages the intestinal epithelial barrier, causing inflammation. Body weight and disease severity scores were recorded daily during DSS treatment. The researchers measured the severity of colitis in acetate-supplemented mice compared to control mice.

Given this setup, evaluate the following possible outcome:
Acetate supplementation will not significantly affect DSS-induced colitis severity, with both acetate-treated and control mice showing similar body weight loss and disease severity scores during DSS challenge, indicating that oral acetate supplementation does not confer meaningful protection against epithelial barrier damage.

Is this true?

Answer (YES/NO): NO